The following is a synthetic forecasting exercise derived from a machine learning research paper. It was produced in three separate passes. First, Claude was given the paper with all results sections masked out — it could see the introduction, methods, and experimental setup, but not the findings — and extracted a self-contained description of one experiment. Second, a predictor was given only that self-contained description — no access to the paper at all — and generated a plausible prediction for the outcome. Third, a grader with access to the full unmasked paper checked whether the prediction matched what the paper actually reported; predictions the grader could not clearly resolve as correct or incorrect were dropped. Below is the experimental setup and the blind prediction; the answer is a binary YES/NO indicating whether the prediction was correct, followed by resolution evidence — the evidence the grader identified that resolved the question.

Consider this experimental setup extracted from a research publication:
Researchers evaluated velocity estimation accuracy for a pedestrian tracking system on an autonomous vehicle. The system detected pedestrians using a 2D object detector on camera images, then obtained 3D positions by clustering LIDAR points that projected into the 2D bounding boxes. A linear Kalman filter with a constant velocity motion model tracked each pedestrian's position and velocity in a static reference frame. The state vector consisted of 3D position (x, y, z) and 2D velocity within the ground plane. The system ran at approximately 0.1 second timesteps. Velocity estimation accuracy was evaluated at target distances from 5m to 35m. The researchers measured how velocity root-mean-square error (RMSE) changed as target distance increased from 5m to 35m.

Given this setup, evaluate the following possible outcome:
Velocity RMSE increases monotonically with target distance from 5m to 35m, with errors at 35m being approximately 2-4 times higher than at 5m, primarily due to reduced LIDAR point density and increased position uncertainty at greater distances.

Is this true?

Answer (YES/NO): NO